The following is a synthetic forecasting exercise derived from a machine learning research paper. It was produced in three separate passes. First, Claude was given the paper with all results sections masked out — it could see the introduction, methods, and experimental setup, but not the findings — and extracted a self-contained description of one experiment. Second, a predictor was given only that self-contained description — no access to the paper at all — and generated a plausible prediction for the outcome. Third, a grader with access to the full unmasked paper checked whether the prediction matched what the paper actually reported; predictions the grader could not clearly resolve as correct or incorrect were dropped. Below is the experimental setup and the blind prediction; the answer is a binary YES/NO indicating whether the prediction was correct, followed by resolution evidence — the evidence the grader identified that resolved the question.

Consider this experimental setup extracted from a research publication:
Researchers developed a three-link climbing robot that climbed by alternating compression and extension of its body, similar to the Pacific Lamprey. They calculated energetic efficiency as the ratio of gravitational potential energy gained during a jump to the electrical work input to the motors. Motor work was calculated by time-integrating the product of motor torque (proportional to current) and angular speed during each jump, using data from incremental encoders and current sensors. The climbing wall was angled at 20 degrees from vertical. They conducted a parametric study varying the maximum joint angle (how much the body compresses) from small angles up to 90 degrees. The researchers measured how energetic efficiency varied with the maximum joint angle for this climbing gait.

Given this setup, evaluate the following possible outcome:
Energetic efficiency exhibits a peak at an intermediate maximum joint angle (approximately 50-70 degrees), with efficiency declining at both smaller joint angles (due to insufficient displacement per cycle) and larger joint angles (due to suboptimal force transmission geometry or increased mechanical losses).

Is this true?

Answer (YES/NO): NO